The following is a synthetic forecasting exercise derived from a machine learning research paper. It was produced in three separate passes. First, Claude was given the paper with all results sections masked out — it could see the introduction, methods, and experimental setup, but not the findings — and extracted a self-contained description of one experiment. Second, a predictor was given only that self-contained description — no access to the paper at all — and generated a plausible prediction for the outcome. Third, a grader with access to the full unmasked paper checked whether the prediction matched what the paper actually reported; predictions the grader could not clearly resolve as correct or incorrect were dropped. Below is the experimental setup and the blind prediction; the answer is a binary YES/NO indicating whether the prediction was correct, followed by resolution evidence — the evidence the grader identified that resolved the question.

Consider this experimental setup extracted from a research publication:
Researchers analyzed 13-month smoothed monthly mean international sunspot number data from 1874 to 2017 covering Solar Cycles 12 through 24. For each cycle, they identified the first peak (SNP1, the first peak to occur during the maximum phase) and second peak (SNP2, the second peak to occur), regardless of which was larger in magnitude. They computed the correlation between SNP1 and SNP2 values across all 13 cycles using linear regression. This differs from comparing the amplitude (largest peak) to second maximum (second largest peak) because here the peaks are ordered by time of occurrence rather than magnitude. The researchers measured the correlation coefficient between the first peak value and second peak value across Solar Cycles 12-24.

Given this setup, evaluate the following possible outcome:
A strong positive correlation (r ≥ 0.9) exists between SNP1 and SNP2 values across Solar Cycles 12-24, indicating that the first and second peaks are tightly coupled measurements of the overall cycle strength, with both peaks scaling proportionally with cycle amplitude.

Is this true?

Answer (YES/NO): YES